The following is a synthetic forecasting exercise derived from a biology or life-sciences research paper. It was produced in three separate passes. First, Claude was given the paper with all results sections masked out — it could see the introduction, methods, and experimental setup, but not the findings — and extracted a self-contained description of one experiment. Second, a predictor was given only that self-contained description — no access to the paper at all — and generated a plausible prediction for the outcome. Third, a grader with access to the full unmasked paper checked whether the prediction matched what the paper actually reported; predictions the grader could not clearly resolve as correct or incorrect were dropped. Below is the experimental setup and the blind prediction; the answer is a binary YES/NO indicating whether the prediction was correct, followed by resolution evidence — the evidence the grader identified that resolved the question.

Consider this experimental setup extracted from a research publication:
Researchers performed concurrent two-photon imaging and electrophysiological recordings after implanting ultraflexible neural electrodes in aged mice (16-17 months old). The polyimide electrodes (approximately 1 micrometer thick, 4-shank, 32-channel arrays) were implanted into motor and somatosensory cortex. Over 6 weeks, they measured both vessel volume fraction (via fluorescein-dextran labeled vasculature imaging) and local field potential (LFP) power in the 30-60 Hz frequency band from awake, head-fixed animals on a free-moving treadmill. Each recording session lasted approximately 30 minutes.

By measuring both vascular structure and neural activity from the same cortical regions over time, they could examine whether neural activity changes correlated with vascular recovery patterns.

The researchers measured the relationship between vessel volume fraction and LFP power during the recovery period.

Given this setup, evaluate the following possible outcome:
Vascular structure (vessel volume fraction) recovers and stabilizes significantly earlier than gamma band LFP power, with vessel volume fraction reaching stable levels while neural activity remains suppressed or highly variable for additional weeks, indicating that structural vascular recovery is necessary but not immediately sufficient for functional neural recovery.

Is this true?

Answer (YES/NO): NO